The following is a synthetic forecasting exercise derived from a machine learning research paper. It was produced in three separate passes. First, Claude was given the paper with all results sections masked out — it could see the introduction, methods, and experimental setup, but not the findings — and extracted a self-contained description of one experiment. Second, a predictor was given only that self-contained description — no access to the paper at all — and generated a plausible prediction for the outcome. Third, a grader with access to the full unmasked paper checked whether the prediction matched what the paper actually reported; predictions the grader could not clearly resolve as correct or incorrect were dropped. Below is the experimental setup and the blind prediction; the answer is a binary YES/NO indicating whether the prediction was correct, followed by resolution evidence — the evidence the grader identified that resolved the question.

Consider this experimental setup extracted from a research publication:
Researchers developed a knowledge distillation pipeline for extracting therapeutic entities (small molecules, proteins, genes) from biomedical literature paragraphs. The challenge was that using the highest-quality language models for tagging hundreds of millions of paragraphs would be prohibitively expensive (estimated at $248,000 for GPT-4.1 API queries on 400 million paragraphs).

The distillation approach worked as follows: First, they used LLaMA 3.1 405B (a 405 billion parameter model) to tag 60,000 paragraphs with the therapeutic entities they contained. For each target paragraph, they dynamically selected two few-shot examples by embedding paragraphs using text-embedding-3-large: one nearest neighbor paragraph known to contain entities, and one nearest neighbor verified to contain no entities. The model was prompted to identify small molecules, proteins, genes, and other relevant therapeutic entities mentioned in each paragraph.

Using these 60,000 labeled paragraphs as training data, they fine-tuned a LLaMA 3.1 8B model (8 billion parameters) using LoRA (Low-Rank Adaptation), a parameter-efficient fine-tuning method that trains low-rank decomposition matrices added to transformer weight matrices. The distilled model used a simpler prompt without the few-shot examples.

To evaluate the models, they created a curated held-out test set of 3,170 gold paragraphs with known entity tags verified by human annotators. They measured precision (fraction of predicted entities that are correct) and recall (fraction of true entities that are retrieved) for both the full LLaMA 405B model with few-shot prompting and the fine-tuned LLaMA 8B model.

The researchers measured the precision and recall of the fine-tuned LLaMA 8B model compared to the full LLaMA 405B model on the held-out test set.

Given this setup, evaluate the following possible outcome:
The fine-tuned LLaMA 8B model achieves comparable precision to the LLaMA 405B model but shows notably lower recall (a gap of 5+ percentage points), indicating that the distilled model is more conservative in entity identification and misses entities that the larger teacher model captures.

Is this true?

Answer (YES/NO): NO